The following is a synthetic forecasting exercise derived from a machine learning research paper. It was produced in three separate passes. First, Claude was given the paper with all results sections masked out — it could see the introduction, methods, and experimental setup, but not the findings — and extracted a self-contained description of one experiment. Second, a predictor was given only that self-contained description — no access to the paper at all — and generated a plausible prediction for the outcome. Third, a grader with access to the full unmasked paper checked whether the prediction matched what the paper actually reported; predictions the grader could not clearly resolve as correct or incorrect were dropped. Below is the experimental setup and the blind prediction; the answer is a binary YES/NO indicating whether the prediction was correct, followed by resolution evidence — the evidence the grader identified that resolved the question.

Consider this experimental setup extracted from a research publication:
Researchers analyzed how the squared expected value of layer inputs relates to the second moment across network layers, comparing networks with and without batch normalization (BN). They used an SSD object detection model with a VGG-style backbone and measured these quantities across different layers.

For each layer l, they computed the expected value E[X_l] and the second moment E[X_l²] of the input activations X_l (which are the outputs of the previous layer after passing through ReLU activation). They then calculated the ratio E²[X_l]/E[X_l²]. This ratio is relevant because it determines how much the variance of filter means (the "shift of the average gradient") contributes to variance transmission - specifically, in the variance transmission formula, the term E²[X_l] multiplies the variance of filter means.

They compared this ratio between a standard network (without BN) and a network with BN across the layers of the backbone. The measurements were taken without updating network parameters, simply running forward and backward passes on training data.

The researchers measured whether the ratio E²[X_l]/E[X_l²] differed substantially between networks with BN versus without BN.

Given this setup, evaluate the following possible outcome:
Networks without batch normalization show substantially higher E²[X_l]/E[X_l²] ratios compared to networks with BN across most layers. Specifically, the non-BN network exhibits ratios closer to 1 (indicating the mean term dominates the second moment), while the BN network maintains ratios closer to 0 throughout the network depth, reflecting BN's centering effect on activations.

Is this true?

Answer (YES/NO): NO